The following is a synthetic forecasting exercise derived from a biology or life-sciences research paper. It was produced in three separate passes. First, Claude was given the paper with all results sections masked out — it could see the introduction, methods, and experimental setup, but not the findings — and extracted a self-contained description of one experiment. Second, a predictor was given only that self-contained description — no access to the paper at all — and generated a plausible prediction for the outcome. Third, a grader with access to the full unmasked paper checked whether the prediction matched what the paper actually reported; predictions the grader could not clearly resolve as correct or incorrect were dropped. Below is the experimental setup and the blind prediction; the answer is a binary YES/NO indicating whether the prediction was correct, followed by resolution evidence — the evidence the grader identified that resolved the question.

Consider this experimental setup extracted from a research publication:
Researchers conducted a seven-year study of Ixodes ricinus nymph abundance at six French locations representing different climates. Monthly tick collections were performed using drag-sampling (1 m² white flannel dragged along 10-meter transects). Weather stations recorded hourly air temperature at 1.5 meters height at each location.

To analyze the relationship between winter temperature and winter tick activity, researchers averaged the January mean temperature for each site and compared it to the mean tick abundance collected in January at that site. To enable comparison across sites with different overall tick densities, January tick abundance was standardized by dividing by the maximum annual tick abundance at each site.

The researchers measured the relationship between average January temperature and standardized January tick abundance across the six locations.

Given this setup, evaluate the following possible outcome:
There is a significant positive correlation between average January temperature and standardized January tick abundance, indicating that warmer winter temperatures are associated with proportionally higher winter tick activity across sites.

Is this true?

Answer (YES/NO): YES